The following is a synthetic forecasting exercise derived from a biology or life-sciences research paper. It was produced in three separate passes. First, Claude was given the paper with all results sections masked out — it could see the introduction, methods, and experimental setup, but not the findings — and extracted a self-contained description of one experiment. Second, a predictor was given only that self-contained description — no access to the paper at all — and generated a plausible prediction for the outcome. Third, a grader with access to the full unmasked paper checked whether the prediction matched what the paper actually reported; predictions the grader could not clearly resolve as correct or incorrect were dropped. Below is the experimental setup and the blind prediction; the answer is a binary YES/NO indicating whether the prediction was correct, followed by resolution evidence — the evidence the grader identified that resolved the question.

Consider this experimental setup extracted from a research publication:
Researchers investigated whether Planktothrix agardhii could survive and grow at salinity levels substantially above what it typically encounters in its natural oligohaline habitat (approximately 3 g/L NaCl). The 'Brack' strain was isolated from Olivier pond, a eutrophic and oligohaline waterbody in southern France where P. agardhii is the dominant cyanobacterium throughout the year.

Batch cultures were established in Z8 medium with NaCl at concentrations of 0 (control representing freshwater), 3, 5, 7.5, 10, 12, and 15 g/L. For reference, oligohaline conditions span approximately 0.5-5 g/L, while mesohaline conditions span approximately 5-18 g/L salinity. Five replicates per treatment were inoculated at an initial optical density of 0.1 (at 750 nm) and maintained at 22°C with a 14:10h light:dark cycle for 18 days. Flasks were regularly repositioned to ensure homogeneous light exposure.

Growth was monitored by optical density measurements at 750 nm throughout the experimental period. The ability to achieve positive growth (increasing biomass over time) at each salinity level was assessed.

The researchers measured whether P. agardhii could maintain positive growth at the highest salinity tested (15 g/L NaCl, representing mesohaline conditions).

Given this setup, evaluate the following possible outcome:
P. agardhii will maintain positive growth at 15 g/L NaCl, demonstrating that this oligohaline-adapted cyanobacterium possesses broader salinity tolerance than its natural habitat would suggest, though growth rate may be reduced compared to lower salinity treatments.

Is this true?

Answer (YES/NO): NO